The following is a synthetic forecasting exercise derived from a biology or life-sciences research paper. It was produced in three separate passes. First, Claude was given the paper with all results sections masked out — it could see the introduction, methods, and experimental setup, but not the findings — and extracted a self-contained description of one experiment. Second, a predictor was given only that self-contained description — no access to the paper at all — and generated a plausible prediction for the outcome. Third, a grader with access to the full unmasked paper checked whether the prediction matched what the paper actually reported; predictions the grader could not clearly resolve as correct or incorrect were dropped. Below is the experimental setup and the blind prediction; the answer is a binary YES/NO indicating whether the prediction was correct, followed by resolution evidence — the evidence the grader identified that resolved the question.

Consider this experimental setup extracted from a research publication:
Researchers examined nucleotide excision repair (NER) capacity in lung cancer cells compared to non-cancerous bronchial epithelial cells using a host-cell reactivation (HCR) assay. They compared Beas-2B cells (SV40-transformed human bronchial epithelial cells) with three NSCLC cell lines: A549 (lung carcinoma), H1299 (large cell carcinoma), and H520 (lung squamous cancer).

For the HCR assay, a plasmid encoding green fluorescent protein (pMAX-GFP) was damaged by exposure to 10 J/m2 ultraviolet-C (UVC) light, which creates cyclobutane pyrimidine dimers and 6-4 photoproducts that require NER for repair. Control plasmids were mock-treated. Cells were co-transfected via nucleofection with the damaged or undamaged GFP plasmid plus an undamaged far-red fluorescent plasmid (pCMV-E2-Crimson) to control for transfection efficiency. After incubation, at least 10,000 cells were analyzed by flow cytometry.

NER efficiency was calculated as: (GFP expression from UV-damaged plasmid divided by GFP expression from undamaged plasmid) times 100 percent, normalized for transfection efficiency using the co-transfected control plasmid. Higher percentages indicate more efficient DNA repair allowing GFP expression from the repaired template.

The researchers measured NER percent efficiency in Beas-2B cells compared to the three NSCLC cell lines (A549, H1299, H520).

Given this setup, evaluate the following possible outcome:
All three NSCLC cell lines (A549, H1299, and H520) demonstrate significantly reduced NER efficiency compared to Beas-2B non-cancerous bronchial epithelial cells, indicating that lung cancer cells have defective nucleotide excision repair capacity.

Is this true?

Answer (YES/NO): NO